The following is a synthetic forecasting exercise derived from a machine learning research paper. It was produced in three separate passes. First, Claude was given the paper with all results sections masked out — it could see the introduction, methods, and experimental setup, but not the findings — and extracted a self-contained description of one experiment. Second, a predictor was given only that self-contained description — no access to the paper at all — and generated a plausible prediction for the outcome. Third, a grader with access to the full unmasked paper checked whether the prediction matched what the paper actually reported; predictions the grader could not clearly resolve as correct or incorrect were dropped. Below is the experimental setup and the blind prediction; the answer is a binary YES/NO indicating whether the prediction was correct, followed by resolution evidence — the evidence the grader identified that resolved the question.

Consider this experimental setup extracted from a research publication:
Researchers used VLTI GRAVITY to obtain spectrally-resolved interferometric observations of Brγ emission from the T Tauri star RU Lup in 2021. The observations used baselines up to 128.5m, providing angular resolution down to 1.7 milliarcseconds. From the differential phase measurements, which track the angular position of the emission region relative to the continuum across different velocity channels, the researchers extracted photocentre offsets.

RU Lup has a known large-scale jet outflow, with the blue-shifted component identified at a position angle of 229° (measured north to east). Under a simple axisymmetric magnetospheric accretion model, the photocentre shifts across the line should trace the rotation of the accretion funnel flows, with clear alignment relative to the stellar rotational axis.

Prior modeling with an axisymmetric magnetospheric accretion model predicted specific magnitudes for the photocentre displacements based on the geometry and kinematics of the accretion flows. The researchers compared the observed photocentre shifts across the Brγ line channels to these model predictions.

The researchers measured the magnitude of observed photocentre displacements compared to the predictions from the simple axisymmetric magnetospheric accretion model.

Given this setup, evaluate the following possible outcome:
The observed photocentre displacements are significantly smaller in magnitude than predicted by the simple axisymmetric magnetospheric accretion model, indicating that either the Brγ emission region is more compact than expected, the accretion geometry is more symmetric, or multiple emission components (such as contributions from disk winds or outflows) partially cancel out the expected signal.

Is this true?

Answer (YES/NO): NO